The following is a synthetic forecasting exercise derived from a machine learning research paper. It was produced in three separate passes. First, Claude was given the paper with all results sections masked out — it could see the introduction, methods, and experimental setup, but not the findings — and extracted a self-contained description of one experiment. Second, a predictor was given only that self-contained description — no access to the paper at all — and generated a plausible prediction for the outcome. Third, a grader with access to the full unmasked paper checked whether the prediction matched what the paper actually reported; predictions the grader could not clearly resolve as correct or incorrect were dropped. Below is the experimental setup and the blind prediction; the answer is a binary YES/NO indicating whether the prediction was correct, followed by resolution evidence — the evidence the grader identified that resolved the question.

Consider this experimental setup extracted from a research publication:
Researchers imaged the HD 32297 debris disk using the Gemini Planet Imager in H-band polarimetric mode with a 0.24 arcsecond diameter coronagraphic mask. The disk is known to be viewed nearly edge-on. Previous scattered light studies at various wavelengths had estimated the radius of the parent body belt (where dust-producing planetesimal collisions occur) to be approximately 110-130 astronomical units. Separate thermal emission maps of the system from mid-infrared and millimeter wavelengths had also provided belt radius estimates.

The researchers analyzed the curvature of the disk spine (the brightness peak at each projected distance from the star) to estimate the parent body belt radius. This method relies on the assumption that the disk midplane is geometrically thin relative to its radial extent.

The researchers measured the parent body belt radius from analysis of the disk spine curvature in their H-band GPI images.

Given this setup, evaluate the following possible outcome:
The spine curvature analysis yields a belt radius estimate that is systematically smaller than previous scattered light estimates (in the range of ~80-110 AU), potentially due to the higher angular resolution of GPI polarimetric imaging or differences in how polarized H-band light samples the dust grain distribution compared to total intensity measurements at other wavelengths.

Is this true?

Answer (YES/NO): YES